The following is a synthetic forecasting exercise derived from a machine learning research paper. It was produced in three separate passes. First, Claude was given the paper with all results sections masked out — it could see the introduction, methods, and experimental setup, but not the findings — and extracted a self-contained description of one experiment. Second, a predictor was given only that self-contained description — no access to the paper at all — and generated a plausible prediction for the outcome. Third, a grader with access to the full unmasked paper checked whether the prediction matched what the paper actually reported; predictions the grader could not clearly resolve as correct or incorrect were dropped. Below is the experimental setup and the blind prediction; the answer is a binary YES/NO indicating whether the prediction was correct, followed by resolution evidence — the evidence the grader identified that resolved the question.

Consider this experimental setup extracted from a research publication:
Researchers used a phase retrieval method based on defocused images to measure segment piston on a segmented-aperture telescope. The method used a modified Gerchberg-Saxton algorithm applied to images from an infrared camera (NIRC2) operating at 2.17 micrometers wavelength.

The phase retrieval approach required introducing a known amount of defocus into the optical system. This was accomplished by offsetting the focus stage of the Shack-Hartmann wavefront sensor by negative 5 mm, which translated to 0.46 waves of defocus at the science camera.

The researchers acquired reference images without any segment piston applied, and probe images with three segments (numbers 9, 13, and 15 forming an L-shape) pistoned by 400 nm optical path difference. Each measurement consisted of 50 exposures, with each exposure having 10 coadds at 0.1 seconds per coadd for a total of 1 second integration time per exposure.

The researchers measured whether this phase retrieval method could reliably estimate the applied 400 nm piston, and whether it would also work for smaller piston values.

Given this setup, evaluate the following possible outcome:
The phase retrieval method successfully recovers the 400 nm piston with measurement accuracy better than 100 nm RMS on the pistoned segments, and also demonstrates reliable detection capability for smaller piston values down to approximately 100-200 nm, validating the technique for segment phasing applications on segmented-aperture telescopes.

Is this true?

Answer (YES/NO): NO